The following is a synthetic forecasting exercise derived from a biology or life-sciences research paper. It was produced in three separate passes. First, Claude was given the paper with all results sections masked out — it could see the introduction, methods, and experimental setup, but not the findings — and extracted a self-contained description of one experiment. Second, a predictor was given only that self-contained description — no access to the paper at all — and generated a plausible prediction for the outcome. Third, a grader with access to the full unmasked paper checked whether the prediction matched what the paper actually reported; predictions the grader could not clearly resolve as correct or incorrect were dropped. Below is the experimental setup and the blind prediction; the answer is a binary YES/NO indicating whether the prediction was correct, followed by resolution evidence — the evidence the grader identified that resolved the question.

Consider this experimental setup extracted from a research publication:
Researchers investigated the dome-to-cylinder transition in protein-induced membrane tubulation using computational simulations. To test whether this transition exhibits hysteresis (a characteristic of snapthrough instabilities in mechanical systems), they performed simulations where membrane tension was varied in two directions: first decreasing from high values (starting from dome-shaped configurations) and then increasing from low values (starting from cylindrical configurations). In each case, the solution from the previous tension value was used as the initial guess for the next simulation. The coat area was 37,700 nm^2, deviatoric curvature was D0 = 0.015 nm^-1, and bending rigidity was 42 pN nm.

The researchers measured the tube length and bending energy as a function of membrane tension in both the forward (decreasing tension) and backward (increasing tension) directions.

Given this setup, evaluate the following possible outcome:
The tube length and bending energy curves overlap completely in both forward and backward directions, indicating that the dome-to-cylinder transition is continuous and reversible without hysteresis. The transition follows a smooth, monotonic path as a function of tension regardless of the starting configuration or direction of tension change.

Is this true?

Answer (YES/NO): NO